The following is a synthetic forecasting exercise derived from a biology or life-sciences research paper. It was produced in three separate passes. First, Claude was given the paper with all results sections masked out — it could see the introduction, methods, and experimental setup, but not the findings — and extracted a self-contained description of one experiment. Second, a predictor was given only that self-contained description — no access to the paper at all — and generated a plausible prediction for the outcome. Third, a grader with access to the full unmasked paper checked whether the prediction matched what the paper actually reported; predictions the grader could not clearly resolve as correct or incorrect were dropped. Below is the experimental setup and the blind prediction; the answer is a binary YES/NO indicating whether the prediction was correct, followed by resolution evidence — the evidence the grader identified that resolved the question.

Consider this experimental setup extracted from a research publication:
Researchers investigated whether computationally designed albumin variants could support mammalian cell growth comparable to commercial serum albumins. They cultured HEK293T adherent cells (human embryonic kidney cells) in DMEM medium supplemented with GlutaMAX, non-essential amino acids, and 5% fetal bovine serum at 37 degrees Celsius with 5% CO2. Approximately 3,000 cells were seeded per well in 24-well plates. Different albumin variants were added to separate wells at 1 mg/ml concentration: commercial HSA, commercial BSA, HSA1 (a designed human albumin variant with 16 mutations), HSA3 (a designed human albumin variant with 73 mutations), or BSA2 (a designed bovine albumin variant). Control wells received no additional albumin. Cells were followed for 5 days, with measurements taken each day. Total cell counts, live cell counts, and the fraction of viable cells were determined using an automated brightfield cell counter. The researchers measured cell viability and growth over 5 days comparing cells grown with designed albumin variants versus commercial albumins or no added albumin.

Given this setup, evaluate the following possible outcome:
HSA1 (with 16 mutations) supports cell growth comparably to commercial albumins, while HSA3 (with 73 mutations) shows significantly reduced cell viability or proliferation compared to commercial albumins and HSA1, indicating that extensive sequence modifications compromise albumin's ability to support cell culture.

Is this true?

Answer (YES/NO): NO